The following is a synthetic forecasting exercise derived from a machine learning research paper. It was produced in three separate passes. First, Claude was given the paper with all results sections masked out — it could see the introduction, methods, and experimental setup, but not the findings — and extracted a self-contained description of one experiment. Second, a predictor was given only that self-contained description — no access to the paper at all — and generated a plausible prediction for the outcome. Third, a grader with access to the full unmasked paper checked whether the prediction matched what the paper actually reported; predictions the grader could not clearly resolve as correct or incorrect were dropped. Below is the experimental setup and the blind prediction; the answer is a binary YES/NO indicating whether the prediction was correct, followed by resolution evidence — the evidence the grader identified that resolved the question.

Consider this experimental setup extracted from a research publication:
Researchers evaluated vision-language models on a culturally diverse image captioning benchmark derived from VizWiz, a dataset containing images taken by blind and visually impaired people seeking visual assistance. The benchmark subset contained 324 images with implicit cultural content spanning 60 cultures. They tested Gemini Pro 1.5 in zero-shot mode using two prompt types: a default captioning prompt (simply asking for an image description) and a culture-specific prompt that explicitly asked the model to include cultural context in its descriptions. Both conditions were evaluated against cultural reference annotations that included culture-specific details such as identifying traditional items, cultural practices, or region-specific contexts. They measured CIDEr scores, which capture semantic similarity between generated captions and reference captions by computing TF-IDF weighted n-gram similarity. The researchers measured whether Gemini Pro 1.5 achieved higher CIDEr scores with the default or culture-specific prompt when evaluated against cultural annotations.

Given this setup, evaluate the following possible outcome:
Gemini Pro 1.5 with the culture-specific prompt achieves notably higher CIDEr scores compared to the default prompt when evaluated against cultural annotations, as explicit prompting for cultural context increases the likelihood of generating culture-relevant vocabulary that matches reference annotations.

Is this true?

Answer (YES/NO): NO